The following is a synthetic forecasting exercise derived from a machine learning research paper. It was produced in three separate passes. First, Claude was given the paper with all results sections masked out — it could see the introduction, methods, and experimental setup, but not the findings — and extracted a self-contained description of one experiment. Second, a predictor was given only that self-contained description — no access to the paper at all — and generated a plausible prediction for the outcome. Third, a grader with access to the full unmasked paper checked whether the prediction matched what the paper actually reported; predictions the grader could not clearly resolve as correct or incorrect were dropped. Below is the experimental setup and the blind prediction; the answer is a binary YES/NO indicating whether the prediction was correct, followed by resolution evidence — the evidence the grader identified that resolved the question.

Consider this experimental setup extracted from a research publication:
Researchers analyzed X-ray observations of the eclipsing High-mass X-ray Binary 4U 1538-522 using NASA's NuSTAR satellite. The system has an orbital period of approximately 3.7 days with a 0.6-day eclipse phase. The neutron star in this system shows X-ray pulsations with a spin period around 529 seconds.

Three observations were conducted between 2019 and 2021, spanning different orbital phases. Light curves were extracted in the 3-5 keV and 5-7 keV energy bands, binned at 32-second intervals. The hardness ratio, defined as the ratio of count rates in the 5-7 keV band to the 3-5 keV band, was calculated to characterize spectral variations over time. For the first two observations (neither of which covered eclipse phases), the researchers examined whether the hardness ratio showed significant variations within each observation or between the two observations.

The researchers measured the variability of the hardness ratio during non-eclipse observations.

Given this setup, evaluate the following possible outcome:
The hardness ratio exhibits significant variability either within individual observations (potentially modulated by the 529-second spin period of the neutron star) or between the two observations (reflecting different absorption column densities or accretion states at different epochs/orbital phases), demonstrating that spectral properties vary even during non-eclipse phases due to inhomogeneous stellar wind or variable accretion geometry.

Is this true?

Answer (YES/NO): NO